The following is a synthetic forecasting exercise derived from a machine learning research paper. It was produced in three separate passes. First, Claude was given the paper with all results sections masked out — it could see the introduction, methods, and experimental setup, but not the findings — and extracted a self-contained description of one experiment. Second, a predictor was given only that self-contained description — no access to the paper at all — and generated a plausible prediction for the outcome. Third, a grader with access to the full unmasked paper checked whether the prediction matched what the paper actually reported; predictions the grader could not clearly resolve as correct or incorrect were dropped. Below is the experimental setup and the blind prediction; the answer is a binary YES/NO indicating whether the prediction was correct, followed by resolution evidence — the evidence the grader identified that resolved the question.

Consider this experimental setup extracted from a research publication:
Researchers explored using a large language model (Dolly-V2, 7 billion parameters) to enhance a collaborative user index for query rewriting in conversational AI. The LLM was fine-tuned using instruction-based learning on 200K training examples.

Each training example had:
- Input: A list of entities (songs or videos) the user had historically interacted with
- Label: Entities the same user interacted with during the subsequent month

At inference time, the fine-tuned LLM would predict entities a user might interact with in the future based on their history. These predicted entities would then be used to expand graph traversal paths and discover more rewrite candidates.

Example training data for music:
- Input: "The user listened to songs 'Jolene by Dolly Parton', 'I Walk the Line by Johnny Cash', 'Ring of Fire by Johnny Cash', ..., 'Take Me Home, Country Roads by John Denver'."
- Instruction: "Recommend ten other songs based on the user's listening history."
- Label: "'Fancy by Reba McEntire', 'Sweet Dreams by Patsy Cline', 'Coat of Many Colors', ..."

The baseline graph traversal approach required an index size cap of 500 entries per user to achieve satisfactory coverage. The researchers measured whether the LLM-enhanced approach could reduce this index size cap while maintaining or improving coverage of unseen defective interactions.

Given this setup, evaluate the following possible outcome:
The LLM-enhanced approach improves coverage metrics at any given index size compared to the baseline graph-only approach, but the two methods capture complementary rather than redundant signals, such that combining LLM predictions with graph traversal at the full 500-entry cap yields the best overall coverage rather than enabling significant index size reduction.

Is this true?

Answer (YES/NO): NO